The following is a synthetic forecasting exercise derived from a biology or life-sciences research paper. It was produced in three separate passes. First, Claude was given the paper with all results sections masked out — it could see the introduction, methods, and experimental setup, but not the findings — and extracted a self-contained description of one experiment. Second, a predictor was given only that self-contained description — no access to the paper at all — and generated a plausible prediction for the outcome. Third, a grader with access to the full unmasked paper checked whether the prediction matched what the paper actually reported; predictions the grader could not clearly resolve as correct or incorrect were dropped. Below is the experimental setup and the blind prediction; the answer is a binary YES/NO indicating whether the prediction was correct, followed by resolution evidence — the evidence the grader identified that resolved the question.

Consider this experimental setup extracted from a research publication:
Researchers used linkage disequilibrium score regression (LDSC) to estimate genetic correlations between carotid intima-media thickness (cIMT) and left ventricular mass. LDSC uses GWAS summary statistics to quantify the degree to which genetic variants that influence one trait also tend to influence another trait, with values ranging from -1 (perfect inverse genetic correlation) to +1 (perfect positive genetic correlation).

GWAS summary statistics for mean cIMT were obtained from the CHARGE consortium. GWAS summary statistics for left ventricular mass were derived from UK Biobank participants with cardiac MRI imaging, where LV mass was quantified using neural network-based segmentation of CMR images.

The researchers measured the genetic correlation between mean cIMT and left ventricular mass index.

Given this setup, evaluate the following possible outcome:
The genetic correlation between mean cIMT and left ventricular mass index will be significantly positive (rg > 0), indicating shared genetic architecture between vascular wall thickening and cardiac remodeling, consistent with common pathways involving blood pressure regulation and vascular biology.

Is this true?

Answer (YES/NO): YES